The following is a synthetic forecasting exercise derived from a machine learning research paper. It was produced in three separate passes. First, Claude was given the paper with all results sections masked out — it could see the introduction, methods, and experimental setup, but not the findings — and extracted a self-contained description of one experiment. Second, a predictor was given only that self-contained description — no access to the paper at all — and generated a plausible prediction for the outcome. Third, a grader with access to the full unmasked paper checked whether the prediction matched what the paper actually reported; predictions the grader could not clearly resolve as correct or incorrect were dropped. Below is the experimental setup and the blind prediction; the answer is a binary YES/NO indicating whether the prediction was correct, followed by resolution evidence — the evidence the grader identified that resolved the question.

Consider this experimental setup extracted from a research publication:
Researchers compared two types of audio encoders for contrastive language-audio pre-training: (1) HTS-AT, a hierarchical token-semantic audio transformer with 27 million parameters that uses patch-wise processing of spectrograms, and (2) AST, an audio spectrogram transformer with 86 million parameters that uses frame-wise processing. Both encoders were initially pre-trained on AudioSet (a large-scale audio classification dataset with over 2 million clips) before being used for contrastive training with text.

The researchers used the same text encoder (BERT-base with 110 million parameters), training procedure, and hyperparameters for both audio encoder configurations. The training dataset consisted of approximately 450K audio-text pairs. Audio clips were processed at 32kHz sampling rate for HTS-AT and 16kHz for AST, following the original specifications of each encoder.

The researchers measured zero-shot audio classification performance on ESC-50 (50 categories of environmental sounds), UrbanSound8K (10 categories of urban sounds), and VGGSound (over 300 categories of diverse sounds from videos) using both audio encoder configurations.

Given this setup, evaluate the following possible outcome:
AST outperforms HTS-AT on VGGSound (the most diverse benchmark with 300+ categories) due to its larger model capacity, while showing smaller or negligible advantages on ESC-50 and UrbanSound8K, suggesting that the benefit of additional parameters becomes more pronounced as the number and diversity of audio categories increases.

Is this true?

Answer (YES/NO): NO